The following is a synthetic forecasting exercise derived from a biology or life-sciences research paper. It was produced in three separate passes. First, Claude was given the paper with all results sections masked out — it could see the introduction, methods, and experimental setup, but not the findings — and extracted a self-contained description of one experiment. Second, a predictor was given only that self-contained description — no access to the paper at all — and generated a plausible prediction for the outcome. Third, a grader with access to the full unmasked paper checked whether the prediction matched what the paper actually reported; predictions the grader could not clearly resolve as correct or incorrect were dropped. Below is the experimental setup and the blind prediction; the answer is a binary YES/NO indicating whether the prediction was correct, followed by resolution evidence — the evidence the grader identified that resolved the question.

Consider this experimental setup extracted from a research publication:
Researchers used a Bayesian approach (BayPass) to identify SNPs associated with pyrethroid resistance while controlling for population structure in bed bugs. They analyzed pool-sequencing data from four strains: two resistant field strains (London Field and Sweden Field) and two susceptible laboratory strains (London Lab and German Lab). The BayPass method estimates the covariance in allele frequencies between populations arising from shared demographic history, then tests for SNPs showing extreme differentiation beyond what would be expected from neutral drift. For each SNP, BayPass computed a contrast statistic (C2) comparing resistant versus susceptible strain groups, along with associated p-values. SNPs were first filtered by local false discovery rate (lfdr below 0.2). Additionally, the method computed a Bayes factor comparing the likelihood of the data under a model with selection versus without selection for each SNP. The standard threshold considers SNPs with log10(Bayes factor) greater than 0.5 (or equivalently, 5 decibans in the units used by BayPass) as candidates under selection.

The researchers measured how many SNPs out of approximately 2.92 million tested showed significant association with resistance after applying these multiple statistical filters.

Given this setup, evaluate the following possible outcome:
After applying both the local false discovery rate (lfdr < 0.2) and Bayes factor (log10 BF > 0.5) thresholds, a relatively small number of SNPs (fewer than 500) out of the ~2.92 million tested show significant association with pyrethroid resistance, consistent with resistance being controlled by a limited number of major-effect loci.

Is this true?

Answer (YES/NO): NO